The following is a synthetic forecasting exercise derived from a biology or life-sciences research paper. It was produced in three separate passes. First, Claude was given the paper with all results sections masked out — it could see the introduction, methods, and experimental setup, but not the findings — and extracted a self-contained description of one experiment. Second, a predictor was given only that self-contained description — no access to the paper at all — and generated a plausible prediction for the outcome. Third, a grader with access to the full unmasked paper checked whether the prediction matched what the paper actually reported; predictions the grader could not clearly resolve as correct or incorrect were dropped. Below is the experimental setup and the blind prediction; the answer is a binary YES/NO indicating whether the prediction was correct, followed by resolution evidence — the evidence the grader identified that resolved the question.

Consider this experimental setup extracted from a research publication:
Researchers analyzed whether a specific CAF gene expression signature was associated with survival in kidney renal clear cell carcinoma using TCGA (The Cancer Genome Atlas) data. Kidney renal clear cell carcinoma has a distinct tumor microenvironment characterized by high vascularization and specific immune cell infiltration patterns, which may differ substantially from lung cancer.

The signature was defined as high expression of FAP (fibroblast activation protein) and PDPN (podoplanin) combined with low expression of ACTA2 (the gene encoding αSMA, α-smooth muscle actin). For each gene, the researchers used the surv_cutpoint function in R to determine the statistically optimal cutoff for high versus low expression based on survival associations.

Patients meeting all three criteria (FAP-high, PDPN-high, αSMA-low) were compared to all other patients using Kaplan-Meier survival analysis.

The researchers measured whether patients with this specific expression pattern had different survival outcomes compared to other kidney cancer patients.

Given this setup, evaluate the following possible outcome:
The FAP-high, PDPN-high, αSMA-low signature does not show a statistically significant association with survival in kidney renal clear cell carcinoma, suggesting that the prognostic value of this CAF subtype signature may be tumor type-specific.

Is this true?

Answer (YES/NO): NO